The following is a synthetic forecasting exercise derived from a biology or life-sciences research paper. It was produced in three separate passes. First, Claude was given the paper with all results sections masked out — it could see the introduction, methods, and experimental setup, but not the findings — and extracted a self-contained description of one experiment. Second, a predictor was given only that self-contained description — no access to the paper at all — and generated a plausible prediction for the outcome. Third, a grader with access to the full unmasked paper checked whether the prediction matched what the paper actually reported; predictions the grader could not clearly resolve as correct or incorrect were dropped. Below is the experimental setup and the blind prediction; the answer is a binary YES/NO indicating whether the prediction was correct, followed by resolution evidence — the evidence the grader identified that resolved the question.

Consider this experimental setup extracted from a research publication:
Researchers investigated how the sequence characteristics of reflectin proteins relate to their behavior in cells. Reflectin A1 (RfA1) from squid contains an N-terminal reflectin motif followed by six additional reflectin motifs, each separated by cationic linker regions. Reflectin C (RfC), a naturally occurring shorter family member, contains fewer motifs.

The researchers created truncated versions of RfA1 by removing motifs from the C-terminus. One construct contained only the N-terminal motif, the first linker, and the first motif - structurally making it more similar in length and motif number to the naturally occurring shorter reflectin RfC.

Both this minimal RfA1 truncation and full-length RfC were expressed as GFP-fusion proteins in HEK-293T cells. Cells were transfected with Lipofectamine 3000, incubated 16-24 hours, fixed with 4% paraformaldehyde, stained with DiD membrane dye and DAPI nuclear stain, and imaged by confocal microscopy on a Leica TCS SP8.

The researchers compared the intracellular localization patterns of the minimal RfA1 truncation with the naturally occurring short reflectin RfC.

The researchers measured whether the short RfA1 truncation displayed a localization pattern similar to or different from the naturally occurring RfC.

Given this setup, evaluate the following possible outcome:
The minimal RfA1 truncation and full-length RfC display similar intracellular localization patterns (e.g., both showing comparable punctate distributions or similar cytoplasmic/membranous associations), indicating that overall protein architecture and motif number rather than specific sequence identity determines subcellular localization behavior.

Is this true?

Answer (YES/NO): NO